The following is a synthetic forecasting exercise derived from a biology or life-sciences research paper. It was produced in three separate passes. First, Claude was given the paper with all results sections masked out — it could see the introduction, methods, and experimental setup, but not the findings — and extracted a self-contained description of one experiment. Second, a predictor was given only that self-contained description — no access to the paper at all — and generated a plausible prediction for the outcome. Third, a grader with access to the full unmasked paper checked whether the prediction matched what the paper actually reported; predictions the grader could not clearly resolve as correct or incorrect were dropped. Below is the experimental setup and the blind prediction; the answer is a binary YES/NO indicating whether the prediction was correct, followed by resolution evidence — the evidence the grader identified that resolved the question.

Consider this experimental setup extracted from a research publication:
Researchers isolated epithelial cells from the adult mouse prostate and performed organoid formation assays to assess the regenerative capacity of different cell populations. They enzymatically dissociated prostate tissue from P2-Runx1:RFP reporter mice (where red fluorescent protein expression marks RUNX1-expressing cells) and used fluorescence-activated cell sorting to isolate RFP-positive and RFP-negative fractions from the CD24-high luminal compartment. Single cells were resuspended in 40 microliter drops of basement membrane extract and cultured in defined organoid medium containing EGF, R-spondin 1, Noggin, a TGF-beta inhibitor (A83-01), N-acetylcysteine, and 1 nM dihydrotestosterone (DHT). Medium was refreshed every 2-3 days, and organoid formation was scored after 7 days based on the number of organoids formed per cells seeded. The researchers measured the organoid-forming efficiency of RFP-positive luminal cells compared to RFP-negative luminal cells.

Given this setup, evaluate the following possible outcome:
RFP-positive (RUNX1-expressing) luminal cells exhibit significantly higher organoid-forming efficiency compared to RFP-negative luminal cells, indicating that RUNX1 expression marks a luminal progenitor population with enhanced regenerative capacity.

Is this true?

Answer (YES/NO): NO